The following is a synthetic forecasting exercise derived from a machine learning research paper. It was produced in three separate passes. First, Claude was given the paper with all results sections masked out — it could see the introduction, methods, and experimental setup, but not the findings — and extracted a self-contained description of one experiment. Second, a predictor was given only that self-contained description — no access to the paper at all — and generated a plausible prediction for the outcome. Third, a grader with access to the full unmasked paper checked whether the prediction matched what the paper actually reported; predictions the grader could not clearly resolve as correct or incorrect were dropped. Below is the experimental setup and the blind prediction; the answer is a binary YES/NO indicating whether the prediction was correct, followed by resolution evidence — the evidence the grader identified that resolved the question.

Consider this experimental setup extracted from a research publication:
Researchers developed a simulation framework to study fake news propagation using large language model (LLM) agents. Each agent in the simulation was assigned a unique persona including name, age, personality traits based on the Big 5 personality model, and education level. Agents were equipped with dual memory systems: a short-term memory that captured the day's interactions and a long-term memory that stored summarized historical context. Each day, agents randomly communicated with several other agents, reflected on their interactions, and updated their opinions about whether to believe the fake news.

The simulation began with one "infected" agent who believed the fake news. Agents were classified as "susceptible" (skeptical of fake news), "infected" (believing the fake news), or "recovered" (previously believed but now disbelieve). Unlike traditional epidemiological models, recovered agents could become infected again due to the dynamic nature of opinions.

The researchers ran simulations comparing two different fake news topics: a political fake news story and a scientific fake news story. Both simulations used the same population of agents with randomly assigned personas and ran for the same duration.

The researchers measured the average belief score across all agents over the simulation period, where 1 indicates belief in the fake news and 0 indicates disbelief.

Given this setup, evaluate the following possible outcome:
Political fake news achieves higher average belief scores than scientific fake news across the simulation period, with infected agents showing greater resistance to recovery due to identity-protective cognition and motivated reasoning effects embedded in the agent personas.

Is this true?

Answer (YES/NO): NO